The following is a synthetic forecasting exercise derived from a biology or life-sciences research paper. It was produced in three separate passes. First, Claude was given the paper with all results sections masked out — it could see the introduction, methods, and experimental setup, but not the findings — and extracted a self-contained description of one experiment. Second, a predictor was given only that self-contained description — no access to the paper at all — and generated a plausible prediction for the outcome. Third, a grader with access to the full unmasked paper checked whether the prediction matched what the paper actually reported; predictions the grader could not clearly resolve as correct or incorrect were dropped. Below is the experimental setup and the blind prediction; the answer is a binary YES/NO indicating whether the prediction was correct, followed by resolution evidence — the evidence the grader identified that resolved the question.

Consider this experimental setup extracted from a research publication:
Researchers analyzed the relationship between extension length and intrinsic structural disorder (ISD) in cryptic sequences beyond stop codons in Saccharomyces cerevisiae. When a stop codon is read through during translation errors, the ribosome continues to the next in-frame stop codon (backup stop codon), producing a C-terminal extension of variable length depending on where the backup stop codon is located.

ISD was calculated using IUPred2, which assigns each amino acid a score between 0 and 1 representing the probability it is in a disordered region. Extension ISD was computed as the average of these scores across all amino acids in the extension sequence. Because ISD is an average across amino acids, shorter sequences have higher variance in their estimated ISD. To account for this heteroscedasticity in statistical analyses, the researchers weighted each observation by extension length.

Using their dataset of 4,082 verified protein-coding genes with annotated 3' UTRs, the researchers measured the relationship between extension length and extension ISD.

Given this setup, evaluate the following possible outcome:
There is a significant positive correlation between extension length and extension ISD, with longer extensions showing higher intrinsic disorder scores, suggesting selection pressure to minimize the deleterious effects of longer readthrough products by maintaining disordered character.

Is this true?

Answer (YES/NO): NO